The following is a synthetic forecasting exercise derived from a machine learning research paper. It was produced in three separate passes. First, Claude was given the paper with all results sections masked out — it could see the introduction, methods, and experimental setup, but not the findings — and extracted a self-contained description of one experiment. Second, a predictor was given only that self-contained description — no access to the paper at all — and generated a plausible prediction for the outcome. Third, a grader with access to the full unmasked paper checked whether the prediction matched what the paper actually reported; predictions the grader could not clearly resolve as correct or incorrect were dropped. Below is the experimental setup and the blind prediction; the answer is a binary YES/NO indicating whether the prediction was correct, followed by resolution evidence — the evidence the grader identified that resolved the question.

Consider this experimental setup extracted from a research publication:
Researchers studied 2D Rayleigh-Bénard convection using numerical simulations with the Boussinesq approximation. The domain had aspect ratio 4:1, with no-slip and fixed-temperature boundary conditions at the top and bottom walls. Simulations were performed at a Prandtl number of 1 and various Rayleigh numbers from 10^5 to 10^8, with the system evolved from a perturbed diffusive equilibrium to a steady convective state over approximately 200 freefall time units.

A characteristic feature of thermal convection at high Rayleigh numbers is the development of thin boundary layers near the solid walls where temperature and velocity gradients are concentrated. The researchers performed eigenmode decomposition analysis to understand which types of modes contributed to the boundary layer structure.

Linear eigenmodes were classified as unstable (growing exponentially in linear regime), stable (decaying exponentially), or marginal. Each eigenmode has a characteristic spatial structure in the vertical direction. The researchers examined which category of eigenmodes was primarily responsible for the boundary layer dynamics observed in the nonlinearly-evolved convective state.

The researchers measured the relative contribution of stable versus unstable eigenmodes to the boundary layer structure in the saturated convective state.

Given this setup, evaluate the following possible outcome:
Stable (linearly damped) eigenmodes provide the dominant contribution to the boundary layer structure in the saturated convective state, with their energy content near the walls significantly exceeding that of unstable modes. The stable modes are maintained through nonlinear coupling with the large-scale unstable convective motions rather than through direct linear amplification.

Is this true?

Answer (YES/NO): YES